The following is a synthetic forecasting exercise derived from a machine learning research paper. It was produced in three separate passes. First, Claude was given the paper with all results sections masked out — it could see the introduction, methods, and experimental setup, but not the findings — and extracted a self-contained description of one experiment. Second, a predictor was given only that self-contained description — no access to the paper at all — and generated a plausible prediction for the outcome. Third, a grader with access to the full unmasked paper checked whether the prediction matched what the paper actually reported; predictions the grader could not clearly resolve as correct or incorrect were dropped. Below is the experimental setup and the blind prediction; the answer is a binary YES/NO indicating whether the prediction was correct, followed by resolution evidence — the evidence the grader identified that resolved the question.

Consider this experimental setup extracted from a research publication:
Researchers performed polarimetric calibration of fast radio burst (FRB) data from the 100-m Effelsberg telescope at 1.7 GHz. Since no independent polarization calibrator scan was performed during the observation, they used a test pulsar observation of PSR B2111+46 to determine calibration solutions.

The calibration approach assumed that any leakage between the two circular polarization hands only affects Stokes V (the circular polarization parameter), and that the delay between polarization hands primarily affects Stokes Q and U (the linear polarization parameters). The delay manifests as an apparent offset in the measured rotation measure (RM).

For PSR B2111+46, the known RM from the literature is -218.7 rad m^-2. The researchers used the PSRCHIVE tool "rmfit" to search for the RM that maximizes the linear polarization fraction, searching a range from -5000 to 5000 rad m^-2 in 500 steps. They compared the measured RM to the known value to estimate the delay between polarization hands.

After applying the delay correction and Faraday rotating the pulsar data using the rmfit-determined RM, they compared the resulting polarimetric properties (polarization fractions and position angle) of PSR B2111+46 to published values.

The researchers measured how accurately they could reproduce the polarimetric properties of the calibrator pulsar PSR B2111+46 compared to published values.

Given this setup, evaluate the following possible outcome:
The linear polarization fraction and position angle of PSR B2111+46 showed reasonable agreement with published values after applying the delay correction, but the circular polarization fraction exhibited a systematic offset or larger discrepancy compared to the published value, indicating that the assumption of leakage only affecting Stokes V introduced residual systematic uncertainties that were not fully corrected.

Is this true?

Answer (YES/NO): NO